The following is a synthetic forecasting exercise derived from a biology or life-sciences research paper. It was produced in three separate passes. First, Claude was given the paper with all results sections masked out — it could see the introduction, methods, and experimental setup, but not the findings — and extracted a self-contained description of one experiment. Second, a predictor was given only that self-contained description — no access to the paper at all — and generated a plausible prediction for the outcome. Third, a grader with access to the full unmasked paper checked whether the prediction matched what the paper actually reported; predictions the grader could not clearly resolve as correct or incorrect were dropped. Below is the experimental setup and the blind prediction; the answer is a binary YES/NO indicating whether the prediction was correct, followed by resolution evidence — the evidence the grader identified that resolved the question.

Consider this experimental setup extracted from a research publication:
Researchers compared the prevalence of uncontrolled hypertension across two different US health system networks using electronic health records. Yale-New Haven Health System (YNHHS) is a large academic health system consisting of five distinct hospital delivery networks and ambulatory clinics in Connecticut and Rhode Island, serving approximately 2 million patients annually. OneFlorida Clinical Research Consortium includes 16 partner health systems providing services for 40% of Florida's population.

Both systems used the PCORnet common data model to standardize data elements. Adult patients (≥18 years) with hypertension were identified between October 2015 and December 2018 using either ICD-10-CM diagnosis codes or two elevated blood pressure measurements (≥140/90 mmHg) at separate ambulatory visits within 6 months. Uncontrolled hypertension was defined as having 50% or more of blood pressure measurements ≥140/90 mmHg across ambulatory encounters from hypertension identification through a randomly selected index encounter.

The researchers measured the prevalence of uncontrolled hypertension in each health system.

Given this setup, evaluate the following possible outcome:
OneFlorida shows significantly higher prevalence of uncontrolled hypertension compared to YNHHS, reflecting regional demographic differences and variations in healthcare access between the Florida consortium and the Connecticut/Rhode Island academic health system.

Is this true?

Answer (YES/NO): YES